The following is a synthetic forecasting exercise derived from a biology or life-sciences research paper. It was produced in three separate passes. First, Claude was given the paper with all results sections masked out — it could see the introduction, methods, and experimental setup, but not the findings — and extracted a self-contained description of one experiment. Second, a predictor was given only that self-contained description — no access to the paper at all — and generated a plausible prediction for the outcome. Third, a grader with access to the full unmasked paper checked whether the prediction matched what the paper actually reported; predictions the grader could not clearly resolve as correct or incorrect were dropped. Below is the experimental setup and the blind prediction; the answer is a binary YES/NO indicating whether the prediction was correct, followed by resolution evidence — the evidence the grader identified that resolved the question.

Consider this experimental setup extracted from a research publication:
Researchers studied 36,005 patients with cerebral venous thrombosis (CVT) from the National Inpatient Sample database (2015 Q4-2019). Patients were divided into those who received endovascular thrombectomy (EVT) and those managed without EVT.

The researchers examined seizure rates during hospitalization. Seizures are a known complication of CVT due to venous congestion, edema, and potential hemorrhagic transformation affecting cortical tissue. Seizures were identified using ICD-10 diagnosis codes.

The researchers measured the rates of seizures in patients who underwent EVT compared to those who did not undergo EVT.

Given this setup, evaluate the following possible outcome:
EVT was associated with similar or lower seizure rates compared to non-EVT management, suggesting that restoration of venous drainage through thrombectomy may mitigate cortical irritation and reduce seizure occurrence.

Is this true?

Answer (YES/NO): NO